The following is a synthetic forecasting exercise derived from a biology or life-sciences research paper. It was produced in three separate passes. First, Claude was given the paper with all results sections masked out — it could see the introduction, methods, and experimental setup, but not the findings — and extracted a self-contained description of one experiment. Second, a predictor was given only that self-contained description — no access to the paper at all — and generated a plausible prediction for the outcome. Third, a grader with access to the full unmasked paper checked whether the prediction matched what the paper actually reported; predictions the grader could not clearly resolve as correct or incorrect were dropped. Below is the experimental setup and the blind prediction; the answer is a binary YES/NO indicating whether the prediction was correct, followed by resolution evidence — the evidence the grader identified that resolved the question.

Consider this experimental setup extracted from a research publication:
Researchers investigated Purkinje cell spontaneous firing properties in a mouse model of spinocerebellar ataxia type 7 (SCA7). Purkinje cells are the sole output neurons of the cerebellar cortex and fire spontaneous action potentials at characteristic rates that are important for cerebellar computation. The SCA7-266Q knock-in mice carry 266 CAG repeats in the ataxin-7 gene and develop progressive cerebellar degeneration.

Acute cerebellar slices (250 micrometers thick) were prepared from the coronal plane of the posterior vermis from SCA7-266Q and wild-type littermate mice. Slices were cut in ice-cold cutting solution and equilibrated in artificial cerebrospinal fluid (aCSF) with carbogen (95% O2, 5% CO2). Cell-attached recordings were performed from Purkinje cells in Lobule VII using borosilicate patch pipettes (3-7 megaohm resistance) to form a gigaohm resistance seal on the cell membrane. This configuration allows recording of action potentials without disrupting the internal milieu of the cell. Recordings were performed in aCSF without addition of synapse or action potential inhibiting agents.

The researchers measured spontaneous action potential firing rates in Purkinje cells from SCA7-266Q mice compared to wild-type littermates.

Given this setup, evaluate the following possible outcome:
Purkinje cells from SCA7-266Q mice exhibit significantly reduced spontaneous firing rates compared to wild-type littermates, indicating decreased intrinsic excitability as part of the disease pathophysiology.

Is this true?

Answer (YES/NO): NO